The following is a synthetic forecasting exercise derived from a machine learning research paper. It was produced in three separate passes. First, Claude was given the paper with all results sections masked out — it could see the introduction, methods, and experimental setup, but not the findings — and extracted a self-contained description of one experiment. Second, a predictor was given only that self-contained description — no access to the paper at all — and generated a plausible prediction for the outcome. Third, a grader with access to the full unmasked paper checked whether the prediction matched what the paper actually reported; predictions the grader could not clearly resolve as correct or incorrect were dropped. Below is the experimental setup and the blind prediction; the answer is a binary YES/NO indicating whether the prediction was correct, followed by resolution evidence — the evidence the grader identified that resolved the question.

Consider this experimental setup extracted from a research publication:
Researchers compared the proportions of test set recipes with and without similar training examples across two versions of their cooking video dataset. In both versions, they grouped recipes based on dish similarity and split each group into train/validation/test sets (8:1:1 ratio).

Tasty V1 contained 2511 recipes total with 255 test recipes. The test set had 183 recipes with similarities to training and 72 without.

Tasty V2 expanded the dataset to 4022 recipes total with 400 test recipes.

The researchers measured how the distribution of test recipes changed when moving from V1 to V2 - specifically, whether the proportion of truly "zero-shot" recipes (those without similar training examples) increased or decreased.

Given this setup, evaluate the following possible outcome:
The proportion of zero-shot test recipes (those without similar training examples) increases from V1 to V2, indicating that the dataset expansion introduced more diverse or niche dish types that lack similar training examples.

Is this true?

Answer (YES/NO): NO